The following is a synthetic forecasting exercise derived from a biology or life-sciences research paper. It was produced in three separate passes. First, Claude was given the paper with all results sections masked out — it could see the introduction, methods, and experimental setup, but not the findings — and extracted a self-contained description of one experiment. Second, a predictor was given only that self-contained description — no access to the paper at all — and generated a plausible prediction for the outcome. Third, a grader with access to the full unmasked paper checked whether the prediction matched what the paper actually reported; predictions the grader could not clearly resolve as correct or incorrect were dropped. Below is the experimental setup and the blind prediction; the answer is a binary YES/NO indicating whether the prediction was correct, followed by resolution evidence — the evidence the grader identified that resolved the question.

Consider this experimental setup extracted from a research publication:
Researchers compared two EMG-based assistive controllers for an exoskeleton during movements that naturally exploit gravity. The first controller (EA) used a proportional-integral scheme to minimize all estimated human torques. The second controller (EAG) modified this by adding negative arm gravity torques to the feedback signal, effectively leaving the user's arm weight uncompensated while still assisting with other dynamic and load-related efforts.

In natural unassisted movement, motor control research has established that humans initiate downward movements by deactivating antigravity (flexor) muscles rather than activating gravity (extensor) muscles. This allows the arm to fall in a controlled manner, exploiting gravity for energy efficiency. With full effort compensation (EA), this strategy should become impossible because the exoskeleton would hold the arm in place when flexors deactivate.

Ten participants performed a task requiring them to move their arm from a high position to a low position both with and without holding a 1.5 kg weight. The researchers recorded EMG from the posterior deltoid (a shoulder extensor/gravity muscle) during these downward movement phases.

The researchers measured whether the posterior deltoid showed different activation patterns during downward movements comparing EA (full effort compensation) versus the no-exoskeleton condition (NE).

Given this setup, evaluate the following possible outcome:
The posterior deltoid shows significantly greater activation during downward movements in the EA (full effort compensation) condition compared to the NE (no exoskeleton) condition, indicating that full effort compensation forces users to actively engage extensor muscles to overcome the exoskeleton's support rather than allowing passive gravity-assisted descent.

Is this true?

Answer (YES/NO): NO